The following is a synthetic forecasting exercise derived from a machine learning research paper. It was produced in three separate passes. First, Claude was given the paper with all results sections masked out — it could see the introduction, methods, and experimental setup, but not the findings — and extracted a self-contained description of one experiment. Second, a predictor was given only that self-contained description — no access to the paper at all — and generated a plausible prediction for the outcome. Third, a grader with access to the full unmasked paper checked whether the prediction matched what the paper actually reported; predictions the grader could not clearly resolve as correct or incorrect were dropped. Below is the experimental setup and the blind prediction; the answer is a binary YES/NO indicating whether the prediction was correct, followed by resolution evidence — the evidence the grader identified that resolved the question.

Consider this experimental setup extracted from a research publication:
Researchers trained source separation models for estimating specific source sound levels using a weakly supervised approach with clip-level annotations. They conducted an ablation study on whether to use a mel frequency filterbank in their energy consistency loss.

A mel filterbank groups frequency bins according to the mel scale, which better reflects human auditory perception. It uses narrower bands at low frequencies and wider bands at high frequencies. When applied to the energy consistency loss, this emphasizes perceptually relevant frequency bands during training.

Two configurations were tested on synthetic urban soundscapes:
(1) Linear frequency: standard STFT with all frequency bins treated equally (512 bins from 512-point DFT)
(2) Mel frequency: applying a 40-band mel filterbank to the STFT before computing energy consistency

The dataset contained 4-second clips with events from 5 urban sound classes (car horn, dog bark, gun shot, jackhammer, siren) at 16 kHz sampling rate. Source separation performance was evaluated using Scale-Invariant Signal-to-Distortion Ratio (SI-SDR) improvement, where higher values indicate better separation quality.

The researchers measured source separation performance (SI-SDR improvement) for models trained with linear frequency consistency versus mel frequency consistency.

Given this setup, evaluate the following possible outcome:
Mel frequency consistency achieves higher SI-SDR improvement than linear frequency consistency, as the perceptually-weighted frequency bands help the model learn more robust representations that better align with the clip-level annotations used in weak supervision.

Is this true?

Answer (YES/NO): YES